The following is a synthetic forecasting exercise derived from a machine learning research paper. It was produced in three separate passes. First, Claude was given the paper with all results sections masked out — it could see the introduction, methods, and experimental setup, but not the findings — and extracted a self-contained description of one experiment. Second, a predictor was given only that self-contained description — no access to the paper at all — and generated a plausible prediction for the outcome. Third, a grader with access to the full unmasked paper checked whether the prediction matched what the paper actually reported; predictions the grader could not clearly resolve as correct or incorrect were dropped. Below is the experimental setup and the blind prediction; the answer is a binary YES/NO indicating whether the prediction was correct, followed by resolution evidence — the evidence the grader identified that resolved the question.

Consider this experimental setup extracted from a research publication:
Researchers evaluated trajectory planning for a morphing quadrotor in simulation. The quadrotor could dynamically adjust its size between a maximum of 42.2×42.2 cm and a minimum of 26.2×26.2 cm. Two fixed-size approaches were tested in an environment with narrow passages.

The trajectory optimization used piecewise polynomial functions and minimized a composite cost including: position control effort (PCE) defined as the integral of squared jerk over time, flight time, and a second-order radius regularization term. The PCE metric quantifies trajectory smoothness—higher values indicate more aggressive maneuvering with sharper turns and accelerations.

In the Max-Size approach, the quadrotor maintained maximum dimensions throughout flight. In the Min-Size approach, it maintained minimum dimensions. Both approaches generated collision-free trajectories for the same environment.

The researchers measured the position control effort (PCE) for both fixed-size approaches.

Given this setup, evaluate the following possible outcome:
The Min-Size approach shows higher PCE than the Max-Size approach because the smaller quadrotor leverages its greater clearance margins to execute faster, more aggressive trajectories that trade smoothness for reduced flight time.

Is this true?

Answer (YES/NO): NO